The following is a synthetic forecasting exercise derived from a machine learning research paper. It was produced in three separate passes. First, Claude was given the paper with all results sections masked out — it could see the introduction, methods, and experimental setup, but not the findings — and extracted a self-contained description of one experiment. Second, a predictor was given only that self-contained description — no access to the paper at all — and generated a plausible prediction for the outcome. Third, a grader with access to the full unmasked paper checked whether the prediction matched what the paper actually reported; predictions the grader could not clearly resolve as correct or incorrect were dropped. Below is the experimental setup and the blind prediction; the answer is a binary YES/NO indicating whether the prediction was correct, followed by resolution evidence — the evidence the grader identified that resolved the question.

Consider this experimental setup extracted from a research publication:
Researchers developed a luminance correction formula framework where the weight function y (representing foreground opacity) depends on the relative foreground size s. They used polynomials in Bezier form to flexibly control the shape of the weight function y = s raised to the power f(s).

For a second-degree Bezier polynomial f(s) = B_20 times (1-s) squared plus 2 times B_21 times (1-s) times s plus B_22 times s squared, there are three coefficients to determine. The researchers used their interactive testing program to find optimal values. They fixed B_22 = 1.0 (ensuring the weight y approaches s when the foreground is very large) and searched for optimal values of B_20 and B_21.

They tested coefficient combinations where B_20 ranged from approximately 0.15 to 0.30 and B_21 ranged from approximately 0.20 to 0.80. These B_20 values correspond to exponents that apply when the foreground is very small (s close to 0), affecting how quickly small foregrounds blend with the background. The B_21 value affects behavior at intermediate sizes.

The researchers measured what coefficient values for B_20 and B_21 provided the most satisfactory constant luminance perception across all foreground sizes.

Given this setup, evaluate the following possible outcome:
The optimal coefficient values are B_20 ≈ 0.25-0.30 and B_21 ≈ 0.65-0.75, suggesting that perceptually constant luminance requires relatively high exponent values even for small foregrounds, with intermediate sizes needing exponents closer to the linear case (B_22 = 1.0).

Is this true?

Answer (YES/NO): NO